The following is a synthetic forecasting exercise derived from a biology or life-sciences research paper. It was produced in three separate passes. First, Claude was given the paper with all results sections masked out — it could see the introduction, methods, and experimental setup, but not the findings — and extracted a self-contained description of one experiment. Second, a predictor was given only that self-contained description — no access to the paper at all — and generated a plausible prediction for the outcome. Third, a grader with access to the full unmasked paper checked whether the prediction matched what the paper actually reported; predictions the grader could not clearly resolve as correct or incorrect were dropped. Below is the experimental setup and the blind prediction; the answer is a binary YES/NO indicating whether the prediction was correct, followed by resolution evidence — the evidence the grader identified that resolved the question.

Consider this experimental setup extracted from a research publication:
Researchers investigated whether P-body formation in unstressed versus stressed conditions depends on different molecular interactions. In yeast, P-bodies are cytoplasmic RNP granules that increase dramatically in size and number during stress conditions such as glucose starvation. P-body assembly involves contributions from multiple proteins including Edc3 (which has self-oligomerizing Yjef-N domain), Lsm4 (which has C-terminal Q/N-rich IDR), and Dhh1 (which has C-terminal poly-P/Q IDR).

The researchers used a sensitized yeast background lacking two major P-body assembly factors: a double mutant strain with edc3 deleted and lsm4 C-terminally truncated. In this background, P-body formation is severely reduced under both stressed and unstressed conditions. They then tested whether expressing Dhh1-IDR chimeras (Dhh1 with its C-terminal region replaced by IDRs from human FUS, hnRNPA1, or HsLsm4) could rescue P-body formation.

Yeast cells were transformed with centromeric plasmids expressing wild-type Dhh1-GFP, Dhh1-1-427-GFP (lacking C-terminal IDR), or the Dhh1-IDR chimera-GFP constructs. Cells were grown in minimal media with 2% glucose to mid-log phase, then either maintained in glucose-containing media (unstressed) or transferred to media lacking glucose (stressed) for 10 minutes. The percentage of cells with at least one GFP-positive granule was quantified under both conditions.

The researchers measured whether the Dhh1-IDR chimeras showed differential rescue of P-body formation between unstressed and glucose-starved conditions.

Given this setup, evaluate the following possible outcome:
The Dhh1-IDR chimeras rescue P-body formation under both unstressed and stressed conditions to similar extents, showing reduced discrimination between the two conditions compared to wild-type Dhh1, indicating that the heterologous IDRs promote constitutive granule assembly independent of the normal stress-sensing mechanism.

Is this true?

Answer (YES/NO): NO